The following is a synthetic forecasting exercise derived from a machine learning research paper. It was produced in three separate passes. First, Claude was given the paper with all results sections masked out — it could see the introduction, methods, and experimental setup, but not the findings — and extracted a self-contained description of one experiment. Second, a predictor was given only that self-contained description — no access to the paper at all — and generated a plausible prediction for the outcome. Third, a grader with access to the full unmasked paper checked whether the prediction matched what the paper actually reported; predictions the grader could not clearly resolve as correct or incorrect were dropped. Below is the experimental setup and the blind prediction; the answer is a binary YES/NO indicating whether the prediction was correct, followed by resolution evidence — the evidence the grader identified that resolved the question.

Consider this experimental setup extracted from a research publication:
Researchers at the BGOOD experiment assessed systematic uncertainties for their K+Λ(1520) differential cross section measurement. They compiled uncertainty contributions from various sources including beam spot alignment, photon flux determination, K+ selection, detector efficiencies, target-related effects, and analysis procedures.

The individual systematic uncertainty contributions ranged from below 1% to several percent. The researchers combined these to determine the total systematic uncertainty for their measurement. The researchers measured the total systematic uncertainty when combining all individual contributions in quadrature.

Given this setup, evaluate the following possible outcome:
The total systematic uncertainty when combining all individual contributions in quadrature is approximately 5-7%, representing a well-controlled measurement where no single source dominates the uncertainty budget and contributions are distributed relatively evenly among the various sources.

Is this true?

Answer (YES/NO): NO